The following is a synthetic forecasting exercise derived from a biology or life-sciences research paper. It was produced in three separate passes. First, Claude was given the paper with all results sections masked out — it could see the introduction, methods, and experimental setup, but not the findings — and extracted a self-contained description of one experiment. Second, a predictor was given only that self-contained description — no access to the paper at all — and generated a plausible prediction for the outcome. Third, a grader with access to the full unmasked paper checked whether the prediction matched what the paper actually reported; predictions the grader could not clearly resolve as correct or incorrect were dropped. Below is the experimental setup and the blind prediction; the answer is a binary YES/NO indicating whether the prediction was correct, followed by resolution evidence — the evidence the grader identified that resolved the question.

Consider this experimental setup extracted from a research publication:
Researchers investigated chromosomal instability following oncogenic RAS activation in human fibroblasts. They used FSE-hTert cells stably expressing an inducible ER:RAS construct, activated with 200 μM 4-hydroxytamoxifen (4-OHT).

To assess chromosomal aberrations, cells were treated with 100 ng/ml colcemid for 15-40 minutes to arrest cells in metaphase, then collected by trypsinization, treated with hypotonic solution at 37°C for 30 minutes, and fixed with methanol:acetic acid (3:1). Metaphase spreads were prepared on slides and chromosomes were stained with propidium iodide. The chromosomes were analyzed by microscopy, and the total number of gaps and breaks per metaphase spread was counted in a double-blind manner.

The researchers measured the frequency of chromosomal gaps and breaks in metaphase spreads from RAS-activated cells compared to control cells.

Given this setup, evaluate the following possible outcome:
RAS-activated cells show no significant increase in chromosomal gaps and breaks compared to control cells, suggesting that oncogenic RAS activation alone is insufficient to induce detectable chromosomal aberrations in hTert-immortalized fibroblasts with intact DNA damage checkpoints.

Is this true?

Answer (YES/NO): NO